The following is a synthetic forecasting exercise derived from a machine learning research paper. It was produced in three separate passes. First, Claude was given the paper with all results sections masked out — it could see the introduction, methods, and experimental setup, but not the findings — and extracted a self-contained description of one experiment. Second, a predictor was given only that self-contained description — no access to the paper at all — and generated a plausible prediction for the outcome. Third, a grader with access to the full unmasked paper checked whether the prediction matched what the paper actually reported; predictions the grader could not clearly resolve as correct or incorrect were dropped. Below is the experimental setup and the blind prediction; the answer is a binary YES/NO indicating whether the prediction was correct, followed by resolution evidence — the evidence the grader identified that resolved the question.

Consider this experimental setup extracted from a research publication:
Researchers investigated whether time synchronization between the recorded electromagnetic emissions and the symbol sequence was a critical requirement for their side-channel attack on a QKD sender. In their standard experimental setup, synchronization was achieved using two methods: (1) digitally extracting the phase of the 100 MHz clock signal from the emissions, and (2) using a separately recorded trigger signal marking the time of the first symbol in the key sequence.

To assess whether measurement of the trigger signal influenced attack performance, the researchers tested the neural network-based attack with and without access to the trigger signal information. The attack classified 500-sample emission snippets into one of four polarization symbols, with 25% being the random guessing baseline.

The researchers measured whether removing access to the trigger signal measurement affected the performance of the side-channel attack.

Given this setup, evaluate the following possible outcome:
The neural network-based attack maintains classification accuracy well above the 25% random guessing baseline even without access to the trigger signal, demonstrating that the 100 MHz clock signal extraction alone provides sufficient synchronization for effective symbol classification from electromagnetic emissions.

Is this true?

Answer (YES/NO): YES